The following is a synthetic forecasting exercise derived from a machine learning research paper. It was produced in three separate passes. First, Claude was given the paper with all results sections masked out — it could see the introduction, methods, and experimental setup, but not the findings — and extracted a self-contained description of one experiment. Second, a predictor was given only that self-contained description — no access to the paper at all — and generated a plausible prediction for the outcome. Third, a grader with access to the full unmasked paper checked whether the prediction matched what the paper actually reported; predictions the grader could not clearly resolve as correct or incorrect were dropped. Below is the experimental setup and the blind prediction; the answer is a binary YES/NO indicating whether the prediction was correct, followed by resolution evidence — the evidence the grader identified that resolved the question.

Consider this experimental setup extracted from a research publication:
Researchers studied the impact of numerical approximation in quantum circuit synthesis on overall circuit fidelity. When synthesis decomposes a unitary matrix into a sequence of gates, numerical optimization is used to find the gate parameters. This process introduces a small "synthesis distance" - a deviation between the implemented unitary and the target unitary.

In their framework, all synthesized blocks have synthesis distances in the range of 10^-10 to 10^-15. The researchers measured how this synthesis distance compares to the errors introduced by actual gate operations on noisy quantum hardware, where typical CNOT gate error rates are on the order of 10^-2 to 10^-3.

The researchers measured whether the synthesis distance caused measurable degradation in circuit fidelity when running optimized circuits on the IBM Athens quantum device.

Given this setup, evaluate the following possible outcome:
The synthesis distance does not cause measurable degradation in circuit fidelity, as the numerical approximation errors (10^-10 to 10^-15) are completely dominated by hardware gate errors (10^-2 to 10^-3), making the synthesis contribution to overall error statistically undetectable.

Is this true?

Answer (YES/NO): YES